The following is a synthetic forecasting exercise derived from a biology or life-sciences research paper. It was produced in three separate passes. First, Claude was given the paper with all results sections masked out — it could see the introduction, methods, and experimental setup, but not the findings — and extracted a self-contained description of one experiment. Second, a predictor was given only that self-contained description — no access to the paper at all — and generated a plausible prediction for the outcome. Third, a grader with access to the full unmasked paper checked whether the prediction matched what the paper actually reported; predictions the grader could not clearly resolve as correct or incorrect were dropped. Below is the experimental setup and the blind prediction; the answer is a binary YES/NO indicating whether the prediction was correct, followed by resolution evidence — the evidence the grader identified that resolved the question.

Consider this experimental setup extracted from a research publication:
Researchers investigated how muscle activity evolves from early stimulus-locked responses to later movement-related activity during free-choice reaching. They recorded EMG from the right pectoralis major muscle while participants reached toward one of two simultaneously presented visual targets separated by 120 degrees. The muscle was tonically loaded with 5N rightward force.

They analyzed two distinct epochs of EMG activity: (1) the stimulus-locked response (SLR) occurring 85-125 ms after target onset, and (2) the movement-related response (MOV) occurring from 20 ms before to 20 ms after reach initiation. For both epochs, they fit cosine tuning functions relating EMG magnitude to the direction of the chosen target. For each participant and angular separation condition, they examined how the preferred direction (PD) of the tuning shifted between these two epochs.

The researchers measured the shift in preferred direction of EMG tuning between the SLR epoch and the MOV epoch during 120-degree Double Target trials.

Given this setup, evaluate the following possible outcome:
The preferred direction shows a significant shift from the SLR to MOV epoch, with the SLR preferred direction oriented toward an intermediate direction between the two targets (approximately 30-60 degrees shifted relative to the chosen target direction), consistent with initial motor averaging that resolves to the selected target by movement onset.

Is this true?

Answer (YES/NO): NO